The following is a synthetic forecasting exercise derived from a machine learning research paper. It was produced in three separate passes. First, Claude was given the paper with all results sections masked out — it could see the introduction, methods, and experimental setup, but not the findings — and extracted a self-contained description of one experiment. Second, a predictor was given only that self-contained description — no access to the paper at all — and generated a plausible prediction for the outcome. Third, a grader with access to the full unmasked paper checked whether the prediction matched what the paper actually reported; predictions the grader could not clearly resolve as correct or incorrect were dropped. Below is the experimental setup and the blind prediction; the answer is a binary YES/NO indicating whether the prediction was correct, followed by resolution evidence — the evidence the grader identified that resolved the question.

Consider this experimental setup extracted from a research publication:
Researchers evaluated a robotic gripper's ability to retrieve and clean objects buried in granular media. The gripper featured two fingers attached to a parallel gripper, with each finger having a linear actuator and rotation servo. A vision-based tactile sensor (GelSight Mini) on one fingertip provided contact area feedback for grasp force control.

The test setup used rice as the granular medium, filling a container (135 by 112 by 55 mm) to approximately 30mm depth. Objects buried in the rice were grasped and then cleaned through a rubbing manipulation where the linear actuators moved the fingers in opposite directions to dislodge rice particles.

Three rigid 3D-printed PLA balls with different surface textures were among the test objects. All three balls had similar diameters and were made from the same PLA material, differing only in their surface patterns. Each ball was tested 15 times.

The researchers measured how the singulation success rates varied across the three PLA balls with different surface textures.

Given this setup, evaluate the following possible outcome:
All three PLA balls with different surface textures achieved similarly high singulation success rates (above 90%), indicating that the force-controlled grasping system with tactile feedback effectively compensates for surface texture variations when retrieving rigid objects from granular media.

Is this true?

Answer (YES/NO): YES